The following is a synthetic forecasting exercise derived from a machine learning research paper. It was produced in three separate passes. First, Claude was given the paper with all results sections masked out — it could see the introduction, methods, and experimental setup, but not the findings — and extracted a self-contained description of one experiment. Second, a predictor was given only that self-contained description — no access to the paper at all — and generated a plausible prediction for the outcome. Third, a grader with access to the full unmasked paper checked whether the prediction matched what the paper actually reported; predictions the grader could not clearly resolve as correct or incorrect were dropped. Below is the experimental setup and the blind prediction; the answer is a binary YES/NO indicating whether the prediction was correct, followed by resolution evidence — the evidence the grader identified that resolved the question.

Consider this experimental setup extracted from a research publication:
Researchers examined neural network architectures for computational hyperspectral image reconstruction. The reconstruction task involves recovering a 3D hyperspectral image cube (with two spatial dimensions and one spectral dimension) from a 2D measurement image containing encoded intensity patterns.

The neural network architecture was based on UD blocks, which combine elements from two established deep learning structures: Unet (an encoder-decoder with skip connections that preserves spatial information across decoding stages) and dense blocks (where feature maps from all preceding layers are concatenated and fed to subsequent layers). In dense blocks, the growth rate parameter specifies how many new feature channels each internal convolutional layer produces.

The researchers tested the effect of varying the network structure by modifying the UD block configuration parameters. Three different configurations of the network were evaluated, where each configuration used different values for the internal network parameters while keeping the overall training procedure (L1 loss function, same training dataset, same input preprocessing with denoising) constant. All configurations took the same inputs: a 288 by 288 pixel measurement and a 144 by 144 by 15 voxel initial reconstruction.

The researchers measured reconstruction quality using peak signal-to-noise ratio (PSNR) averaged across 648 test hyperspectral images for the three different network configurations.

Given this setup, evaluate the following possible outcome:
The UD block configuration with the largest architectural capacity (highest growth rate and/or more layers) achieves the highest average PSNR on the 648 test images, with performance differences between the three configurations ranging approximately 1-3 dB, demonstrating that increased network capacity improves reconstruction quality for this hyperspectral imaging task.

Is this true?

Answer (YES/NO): NO